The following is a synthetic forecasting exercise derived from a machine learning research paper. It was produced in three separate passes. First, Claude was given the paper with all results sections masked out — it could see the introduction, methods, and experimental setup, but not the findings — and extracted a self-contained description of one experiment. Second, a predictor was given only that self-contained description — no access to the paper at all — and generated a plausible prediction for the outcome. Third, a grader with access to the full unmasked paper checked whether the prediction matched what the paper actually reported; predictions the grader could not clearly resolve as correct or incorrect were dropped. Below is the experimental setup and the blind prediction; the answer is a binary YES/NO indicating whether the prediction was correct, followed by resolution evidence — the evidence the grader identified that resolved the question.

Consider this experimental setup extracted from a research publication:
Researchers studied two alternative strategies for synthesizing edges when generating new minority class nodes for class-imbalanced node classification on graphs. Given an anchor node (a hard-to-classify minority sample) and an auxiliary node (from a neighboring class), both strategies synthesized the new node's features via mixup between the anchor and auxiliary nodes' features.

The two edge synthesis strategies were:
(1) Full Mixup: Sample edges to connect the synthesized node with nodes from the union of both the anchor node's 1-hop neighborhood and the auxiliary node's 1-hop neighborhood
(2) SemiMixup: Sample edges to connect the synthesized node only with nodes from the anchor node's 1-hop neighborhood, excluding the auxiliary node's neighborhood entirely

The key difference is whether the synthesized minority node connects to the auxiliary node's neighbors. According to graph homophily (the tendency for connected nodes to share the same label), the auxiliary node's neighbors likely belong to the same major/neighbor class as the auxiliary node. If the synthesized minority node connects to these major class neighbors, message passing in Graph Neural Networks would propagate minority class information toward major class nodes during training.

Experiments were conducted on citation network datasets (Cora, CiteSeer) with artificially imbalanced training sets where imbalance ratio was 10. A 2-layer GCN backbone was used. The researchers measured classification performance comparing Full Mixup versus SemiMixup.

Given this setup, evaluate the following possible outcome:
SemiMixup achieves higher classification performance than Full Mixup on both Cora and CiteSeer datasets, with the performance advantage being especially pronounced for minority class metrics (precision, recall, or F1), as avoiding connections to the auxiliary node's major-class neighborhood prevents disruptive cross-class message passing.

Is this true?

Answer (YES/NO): NO